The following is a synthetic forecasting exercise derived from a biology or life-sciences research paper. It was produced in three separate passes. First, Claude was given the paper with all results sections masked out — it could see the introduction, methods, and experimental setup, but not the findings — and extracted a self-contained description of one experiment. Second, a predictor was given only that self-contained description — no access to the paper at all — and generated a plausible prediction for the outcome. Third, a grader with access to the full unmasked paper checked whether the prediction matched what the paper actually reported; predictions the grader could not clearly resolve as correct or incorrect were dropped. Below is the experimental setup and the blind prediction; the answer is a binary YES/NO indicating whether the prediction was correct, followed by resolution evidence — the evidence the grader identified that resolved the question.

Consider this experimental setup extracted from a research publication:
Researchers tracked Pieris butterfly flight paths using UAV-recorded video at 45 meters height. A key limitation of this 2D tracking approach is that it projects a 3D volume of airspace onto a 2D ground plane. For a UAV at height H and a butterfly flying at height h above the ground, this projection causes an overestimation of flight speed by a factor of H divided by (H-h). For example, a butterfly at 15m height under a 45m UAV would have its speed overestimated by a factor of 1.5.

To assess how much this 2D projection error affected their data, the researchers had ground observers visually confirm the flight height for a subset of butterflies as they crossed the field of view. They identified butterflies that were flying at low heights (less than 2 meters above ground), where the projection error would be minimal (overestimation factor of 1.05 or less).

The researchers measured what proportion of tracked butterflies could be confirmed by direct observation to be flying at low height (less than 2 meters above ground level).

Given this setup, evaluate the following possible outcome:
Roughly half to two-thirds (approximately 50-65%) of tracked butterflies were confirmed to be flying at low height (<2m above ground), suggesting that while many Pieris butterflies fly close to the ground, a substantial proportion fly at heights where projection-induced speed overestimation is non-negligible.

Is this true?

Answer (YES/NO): NO